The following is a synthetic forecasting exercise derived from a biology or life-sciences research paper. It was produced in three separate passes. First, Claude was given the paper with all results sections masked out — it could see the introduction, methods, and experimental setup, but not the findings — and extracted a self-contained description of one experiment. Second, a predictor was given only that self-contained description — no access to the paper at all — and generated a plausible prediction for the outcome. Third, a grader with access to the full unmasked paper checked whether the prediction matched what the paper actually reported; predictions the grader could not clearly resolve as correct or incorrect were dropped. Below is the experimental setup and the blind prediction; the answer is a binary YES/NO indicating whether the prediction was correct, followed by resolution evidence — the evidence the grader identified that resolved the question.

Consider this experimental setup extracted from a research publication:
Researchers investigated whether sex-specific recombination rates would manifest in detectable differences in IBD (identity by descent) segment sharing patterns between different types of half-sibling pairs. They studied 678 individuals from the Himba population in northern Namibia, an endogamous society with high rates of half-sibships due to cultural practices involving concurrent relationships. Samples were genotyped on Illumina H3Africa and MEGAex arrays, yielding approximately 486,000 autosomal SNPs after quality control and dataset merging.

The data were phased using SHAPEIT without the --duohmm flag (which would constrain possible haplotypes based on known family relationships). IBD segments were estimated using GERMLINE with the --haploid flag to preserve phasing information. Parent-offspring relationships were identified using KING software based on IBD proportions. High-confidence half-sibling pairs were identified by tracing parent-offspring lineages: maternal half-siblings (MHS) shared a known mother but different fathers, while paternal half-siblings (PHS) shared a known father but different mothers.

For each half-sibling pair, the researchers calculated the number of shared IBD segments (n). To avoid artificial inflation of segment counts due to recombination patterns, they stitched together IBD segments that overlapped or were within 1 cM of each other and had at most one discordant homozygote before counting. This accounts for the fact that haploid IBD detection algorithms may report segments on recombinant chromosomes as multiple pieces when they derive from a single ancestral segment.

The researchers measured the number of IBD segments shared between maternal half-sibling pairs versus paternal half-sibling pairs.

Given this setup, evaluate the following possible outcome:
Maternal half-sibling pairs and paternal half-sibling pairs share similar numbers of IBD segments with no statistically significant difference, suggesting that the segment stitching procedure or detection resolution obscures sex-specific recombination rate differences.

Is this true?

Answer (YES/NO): NO